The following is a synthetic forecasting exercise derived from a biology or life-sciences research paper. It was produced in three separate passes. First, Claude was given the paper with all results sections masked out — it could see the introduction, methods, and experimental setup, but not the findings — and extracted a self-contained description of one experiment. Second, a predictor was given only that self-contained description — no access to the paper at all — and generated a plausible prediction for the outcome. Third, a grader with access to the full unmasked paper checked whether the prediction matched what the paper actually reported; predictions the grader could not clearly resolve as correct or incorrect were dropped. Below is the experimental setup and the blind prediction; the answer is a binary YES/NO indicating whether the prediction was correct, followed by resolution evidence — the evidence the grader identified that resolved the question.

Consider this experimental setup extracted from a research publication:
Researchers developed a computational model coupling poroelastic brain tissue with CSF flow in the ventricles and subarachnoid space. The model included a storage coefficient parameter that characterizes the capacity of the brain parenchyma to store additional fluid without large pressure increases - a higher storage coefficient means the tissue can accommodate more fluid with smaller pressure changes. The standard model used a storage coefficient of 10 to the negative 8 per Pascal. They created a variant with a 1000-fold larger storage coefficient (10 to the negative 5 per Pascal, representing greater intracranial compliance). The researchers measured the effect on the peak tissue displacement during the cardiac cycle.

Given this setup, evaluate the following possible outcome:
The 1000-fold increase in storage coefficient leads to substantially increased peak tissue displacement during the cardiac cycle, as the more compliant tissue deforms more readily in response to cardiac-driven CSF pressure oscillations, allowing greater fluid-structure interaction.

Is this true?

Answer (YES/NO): NO